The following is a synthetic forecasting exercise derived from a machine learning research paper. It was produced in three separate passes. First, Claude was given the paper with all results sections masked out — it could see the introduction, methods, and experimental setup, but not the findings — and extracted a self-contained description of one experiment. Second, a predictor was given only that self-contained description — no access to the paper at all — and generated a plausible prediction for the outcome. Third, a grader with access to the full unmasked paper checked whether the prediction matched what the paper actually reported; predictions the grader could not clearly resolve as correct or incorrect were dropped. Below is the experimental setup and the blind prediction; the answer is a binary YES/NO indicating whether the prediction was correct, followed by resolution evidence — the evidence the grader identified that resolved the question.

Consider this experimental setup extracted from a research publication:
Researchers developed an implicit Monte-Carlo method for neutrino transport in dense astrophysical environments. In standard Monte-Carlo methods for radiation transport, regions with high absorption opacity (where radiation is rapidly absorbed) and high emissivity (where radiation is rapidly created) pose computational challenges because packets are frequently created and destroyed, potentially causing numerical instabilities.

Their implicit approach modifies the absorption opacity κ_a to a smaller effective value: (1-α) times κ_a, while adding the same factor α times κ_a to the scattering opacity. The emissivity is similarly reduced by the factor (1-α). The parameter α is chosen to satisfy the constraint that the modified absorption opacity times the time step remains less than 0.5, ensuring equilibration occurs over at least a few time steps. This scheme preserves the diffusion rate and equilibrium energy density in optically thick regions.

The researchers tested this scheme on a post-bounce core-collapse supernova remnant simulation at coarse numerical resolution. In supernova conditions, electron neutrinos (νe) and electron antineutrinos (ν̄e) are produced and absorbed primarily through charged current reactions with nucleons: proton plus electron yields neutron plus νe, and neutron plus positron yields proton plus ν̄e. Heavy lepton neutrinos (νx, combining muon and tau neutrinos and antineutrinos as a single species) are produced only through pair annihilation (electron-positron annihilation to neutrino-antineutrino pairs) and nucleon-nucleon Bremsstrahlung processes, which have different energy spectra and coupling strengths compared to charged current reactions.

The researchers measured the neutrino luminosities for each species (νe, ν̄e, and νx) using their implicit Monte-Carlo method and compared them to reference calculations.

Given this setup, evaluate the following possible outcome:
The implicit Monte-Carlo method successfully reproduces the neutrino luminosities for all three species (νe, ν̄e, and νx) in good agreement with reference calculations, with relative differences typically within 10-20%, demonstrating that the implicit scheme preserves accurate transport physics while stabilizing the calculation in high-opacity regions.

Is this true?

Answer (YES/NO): NO